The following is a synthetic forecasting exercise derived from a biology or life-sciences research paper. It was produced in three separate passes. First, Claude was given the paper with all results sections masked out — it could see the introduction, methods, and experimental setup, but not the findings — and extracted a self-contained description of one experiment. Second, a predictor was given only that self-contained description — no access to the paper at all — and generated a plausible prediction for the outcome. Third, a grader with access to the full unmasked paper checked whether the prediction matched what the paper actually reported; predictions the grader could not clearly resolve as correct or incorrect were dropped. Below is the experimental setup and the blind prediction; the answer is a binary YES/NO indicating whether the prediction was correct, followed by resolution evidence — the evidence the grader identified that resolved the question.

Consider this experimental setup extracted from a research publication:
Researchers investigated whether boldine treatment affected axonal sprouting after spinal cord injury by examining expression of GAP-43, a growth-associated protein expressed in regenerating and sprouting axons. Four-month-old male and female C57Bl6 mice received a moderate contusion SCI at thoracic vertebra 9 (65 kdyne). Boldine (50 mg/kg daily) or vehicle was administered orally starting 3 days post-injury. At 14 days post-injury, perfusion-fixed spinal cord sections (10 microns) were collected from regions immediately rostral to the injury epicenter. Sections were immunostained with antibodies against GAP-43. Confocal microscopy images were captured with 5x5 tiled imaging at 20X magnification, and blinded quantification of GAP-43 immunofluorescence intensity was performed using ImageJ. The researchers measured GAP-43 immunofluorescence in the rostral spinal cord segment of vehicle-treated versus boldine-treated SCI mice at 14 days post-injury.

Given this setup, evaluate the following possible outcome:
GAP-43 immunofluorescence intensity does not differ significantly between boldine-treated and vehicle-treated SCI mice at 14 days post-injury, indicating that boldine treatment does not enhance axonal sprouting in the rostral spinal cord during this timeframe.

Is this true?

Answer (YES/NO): NO